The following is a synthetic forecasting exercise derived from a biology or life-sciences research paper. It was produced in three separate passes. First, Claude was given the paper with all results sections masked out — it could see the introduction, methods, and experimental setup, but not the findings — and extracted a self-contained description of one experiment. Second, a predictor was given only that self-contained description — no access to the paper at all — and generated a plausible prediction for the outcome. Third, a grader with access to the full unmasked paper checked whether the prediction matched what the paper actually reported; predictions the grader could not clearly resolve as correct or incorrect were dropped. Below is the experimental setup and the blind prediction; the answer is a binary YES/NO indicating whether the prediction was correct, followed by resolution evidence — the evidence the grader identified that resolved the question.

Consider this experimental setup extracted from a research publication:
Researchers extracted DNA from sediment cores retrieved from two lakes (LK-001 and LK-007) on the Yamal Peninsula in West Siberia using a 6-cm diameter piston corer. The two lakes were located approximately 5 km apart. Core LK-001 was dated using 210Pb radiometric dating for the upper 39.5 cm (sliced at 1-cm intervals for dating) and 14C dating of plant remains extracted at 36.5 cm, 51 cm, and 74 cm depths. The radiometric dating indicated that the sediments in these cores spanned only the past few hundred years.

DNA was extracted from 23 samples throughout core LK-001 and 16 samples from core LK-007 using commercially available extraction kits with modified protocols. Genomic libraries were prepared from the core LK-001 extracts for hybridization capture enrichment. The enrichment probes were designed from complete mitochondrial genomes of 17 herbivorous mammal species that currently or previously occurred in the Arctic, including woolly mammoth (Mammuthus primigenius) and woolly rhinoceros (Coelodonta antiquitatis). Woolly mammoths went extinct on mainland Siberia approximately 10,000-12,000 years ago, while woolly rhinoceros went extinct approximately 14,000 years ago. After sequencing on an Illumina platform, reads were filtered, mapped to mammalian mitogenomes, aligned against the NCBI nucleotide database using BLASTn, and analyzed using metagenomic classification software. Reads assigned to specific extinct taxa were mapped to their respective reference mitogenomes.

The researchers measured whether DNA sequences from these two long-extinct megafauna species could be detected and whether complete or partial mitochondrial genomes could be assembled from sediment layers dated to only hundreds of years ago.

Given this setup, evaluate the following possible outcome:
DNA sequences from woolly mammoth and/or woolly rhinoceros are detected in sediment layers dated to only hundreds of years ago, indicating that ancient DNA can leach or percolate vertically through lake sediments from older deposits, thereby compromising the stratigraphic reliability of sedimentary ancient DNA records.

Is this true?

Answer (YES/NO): NO